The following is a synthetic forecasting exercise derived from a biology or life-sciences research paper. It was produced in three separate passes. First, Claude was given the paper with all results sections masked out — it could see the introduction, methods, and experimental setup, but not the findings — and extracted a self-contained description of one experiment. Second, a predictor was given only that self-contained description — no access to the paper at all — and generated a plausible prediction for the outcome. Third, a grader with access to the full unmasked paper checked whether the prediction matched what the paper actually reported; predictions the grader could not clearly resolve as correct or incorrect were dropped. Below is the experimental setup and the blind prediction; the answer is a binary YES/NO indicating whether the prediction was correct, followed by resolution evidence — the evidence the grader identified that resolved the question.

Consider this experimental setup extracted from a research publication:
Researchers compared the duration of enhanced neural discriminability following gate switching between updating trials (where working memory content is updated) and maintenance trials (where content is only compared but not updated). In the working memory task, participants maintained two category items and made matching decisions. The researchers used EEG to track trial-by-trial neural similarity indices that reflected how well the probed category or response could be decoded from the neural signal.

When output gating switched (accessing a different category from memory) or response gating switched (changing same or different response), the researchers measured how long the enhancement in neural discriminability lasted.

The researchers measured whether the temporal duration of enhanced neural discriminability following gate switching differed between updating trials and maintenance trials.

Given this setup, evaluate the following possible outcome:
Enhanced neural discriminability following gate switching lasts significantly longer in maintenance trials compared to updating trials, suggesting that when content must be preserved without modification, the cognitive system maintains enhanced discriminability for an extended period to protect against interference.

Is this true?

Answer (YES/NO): NO